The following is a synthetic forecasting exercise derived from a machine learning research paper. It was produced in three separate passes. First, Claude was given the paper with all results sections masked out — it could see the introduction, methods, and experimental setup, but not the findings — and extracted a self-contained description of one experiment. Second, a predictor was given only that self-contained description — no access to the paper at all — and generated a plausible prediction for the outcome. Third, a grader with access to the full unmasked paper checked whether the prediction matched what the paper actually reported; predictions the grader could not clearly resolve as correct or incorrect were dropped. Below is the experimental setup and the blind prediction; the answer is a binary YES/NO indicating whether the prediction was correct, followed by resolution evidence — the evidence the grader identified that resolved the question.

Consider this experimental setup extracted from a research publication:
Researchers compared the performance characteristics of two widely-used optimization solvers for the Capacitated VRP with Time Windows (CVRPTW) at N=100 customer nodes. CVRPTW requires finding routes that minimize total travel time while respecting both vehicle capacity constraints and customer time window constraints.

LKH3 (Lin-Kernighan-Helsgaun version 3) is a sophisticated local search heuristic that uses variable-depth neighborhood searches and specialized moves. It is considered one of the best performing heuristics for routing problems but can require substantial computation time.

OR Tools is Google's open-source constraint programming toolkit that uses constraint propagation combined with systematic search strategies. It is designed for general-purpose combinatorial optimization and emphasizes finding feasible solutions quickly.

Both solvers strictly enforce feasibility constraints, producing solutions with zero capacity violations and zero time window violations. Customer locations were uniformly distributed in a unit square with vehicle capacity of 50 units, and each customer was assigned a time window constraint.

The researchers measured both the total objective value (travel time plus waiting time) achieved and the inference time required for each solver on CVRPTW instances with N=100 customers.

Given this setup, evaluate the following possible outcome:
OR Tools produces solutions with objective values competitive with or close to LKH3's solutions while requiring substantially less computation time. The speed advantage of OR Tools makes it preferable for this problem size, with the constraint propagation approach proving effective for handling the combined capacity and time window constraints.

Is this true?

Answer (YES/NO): NO